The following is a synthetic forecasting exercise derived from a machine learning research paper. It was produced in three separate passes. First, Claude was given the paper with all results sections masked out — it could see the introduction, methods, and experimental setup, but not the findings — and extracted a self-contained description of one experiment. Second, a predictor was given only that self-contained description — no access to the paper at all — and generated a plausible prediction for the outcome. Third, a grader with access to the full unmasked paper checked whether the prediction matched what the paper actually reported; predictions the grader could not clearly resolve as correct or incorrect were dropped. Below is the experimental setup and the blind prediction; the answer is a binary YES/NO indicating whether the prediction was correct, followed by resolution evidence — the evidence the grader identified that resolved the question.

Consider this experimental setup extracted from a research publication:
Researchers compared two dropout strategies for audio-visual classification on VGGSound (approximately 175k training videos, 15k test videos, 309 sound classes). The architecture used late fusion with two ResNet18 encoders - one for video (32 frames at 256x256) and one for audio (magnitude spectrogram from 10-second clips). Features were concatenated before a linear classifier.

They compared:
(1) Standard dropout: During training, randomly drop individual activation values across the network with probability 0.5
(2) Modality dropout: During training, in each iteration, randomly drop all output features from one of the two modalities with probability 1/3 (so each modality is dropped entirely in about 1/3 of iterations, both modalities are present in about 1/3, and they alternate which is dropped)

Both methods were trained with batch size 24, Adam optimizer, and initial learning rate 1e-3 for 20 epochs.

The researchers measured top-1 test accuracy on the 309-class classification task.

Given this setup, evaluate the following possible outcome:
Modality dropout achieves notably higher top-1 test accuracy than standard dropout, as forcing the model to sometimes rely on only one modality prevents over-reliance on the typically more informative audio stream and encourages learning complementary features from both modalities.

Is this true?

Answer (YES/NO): YES